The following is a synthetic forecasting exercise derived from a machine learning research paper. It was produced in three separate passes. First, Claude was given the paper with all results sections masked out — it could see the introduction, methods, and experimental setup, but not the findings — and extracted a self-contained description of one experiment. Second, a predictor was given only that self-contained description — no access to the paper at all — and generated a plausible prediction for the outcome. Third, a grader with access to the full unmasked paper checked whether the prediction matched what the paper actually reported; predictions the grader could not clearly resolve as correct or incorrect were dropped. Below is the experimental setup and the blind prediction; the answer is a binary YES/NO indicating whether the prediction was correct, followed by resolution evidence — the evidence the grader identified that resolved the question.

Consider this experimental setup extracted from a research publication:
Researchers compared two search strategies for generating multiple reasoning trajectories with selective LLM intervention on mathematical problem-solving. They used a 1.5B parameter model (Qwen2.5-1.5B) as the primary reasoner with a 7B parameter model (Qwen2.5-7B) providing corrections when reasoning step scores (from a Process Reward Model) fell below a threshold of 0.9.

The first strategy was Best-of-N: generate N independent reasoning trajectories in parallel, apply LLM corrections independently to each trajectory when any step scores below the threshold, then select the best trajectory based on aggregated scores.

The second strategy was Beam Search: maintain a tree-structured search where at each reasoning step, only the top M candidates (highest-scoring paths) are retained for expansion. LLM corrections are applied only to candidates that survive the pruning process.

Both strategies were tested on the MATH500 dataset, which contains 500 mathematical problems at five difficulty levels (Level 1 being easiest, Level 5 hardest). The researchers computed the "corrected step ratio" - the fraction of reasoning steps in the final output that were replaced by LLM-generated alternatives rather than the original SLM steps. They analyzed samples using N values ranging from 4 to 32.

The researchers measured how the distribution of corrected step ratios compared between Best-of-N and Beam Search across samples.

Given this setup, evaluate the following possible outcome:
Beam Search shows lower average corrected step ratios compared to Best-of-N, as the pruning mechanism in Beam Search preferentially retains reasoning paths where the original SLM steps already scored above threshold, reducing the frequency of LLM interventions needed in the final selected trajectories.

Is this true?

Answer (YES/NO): YES